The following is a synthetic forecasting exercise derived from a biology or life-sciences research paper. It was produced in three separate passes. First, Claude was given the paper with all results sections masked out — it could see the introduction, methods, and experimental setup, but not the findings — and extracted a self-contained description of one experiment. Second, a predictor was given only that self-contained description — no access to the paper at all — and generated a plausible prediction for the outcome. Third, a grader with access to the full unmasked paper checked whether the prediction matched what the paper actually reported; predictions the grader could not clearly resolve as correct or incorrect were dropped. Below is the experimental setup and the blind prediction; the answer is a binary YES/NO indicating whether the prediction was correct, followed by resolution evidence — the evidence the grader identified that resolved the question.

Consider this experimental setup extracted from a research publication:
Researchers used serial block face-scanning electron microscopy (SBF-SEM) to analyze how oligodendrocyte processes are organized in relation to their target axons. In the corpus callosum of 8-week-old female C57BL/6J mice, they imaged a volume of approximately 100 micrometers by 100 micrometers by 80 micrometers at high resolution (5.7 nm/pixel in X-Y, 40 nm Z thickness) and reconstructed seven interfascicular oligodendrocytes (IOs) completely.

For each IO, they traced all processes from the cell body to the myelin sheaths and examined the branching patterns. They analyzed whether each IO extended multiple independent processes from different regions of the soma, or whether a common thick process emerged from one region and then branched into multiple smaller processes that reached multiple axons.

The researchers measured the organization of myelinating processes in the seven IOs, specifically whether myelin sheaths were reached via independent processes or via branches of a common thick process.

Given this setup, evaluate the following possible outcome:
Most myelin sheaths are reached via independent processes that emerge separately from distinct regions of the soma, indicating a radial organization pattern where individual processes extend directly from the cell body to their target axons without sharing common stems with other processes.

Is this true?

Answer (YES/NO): NO